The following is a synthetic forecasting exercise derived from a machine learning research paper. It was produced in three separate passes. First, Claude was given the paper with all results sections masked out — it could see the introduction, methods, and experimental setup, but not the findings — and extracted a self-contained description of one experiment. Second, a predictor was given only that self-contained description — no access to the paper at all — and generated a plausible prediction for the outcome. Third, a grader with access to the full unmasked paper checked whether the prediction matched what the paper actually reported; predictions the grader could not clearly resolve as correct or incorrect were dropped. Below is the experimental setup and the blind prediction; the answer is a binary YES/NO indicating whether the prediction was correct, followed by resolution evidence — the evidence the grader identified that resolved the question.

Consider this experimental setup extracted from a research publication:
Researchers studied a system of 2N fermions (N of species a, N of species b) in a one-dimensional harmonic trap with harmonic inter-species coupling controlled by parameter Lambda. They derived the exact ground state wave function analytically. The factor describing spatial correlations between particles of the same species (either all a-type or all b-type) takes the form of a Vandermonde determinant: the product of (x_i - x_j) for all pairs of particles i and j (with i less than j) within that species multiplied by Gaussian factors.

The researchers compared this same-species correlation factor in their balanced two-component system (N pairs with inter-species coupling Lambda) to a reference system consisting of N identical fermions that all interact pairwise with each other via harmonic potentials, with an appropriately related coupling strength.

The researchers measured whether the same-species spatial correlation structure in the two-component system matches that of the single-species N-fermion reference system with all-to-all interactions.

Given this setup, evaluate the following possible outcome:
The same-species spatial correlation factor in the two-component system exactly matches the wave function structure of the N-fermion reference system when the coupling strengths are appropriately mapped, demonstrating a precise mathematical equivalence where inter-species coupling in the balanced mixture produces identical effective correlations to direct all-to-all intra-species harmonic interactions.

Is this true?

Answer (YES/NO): YES